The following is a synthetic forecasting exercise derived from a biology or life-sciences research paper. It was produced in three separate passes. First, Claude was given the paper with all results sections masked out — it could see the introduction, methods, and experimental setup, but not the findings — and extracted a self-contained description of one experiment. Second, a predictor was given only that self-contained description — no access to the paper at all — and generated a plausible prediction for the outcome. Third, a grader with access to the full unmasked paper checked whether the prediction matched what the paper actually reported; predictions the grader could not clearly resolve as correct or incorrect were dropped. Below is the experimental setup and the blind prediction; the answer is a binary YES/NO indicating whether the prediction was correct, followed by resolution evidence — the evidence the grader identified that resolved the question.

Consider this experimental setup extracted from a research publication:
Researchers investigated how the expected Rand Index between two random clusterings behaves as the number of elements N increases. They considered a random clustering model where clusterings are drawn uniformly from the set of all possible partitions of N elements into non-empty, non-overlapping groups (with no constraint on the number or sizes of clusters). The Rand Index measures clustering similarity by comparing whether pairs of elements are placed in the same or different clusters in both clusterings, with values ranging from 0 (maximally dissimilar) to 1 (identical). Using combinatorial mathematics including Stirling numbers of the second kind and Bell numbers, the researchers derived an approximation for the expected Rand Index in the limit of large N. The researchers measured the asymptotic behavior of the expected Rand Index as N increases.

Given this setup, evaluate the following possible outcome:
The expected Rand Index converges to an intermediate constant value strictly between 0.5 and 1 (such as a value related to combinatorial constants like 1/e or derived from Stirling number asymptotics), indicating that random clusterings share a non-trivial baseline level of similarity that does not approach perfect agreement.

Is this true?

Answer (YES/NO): NO